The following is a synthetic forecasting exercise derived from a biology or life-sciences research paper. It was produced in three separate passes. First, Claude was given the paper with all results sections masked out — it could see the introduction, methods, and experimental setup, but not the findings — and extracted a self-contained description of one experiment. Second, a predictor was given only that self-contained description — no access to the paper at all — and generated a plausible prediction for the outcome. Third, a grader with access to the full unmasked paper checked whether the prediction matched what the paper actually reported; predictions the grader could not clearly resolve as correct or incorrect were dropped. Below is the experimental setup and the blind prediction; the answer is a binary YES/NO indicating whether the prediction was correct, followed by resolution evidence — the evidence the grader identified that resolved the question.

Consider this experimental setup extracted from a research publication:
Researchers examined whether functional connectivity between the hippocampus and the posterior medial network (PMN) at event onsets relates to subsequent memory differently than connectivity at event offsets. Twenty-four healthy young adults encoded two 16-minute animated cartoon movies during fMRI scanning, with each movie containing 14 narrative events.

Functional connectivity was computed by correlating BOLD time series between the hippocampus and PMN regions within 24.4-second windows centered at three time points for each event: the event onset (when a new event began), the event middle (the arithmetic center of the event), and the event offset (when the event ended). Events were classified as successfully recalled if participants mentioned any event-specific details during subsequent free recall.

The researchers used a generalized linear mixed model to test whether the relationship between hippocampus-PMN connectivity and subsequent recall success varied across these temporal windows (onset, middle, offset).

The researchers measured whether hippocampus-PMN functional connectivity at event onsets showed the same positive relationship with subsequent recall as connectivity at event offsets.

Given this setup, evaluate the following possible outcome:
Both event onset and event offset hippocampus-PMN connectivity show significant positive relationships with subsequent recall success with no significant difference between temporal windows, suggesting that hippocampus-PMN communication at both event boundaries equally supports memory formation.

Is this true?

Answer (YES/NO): NO